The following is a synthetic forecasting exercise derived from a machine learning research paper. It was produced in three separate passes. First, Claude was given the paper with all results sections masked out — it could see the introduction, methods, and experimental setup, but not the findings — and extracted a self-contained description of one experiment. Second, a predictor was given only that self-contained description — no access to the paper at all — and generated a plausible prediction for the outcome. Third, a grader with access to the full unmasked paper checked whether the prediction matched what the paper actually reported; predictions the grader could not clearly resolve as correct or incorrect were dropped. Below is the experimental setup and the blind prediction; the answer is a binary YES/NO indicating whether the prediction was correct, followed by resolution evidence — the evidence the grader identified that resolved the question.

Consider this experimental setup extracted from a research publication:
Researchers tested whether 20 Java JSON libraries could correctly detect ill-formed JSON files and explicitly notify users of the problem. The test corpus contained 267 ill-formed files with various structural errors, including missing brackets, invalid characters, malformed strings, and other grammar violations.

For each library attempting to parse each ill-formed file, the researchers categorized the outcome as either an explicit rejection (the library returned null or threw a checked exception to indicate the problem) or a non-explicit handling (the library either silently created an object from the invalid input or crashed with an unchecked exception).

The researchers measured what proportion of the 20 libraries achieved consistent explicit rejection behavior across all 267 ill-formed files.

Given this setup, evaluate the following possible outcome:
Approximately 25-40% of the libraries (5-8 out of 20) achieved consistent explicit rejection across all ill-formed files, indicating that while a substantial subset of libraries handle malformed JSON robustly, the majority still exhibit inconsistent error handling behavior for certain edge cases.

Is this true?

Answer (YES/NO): NO